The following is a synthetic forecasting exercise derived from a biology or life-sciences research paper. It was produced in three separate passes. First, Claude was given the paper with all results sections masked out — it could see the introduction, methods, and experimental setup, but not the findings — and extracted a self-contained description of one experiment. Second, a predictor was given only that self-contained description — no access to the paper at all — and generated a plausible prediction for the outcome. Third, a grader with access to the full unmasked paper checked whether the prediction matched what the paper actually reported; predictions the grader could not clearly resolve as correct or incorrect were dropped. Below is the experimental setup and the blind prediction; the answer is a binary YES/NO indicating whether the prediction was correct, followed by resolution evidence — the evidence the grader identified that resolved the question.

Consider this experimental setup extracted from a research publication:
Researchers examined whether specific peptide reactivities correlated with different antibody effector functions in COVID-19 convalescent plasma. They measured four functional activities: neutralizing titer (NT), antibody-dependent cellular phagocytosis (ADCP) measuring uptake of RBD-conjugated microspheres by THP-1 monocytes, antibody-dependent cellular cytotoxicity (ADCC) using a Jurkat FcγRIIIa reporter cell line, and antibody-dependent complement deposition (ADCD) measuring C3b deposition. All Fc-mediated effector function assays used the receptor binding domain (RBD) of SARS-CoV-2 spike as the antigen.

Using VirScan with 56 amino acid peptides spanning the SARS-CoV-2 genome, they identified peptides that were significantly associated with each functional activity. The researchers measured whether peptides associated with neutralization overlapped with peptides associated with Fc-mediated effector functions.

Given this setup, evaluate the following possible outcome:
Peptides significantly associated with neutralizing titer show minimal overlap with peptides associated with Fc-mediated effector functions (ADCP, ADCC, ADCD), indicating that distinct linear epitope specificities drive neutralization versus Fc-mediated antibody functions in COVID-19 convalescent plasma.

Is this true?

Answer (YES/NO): NO